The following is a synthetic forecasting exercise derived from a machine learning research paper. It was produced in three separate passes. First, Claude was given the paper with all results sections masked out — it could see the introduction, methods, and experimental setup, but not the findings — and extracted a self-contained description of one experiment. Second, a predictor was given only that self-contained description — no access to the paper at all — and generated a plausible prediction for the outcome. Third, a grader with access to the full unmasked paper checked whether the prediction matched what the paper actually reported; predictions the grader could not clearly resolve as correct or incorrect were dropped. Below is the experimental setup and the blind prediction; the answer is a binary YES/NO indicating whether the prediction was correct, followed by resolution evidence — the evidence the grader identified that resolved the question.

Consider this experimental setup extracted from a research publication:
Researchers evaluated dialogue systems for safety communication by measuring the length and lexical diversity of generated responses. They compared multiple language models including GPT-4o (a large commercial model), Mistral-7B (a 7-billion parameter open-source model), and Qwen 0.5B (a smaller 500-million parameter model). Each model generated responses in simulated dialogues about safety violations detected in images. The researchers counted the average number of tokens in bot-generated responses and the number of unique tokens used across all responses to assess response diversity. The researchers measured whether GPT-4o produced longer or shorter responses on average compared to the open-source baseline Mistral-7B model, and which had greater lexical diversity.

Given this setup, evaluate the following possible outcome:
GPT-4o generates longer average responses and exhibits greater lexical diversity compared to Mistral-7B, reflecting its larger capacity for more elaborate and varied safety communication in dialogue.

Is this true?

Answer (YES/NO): NO